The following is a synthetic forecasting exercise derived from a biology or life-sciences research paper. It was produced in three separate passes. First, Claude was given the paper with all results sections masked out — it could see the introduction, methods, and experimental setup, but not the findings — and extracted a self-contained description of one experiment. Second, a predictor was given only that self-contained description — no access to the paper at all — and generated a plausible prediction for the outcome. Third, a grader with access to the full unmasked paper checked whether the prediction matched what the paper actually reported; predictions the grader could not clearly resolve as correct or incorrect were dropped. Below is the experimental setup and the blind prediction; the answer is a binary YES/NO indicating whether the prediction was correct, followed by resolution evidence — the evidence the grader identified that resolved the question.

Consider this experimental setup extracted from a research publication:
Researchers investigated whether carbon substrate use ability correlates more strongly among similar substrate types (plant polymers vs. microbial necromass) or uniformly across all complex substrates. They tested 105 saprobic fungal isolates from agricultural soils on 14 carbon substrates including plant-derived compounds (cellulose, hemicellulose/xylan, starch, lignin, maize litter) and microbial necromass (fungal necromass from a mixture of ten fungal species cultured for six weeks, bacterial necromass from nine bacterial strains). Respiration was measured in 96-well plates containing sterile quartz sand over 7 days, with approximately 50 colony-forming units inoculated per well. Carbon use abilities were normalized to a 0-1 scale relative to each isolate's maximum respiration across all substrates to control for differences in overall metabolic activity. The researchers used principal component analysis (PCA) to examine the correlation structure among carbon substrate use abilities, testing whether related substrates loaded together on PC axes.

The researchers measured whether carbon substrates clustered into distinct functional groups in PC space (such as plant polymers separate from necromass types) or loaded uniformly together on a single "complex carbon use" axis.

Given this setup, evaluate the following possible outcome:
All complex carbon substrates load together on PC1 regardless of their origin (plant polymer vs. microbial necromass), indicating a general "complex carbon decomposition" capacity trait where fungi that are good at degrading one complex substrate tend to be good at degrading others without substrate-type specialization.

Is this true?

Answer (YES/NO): NO